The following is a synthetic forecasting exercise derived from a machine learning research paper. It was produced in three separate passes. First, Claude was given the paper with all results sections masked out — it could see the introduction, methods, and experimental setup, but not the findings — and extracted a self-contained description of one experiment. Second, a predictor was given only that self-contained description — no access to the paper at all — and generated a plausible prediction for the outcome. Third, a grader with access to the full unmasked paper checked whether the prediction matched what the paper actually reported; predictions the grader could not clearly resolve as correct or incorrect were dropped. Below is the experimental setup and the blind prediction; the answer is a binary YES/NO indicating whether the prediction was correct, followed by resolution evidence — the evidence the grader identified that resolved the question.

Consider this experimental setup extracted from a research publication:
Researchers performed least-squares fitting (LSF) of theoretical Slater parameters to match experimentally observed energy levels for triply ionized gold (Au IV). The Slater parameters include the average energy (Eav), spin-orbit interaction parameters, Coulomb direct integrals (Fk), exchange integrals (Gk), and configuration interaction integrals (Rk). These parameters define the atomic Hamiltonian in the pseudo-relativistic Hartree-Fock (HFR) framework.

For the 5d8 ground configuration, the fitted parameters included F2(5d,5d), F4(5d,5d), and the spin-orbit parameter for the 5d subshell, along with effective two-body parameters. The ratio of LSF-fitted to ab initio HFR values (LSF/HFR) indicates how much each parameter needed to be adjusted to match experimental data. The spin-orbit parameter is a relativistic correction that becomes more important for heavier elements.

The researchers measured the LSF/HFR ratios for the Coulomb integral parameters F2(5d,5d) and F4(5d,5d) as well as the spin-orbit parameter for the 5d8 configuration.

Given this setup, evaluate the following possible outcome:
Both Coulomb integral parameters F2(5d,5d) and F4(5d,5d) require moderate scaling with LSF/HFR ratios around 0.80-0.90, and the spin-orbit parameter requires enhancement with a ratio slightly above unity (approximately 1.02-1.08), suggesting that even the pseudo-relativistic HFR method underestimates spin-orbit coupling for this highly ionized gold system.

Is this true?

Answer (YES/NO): NO